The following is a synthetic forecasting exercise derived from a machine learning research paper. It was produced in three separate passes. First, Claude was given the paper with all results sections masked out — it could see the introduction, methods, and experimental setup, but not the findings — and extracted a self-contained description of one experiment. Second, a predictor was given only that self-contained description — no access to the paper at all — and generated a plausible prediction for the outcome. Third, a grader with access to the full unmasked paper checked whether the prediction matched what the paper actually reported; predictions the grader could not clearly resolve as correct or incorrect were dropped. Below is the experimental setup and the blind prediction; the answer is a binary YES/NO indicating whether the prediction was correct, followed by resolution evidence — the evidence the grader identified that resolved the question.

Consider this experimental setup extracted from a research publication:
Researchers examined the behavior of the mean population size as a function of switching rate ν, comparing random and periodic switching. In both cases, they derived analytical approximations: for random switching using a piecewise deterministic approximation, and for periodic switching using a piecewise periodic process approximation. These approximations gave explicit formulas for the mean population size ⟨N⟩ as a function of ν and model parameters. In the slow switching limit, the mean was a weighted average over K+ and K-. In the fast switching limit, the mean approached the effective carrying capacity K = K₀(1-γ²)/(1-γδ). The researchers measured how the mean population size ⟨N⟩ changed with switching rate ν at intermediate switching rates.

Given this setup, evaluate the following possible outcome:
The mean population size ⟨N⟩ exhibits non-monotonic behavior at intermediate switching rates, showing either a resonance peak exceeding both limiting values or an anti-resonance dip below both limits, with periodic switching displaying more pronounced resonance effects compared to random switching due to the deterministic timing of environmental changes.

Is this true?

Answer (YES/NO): NO